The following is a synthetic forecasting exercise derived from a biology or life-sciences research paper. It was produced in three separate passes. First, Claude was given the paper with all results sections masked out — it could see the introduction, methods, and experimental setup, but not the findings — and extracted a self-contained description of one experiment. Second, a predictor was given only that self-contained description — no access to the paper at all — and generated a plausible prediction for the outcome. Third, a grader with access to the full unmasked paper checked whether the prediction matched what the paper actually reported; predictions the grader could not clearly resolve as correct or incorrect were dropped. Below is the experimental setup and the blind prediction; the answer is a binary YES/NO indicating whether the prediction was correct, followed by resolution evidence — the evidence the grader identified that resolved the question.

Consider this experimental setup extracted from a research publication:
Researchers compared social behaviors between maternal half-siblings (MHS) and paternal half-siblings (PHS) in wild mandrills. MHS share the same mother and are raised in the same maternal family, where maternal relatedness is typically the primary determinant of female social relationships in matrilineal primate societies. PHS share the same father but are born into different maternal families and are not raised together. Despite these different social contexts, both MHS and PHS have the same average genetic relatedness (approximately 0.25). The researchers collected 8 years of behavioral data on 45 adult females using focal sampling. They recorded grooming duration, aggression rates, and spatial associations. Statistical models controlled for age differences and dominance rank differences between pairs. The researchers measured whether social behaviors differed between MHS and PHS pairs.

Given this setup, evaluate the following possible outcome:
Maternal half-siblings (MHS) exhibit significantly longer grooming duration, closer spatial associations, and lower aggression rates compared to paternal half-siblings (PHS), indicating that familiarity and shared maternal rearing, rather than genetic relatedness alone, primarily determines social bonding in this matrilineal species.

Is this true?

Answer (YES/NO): NO